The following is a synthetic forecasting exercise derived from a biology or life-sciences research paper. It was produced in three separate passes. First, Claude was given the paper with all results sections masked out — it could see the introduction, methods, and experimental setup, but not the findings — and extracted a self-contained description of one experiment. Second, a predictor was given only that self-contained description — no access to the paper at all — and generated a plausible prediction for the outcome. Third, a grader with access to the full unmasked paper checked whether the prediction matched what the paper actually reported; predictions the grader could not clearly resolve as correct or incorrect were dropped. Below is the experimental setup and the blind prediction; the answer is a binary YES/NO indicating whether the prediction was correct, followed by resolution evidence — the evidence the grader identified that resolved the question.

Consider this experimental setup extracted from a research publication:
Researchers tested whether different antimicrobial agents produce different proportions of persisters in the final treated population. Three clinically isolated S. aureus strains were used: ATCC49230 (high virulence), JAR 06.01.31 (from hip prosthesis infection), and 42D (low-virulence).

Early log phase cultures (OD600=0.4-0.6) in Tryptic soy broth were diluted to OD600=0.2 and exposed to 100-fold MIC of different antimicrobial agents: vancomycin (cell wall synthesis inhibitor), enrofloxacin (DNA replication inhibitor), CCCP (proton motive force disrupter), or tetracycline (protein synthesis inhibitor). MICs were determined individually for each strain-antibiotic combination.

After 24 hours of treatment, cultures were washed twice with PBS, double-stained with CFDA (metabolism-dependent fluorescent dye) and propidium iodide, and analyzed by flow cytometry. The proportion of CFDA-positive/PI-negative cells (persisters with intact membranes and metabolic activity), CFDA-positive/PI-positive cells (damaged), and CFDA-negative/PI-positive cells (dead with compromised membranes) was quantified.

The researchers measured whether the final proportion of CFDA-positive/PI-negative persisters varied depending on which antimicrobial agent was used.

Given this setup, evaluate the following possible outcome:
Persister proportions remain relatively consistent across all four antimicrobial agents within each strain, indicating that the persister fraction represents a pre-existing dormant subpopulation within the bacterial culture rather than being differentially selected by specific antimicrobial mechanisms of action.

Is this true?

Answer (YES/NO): NO